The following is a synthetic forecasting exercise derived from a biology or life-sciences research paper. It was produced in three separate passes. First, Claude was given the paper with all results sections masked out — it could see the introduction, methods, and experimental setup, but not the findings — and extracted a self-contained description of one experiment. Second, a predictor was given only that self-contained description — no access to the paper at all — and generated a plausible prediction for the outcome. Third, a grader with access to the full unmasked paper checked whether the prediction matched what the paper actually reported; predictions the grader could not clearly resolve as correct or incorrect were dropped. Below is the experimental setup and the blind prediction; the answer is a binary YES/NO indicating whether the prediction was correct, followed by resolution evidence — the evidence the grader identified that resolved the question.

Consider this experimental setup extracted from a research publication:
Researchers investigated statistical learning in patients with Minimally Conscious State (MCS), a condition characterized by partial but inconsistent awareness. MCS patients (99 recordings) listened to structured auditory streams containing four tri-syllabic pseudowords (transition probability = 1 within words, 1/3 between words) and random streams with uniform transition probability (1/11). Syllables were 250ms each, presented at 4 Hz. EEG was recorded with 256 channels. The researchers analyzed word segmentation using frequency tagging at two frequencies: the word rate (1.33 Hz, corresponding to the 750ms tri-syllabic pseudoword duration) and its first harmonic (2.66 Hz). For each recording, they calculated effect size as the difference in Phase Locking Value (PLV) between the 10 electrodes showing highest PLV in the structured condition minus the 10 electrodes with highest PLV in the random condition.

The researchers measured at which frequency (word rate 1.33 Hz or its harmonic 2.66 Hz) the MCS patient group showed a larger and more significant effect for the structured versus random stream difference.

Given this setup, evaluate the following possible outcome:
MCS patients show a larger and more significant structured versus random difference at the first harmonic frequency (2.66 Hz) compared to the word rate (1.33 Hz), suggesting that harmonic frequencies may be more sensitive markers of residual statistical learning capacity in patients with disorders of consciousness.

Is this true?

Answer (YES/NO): YES